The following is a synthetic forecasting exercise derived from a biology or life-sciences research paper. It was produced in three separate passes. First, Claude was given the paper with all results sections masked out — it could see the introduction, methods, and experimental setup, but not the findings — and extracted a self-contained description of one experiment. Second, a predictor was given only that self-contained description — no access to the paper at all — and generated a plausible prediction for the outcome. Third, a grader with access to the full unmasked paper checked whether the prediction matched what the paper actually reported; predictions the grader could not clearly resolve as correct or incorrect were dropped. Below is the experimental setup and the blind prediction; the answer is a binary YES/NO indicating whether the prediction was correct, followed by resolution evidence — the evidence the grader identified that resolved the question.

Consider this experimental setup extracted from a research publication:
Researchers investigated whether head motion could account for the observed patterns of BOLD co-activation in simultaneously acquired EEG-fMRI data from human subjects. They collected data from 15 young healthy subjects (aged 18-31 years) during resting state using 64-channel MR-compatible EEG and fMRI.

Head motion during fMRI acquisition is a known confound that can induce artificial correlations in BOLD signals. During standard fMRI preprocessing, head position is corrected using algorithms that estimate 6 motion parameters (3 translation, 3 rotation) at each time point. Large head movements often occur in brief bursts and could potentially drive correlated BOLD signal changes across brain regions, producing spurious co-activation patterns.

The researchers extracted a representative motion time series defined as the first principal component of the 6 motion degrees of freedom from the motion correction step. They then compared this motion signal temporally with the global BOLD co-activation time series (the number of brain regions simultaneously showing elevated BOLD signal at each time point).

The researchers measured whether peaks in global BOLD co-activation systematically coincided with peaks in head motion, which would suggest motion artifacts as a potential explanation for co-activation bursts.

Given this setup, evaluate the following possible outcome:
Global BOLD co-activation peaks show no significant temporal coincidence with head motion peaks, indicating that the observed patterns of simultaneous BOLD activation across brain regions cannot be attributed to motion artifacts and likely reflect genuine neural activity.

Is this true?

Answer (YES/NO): YES